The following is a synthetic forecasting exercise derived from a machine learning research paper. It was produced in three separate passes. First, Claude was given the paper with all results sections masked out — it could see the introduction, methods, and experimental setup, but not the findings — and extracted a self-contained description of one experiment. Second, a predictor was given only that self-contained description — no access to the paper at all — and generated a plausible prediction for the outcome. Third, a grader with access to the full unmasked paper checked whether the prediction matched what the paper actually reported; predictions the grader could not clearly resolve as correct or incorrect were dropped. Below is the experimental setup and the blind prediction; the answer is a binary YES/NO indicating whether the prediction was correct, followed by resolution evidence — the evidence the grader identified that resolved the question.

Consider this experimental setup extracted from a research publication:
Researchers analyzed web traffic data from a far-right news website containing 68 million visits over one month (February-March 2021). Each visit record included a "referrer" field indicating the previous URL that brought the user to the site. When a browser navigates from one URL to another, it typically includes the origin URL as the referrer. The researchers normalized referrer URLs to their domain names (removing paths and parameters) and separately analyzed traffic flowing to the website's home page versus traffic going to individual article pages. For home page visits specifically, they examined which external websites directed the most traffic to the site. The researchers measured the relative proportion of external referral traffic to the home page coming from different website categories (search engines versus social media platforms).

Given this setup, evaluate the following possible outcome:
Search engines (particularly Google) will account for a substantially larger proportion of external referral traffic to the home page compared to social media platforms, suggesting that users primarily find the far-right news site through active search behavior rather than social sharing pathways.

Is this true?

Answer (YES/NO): YES